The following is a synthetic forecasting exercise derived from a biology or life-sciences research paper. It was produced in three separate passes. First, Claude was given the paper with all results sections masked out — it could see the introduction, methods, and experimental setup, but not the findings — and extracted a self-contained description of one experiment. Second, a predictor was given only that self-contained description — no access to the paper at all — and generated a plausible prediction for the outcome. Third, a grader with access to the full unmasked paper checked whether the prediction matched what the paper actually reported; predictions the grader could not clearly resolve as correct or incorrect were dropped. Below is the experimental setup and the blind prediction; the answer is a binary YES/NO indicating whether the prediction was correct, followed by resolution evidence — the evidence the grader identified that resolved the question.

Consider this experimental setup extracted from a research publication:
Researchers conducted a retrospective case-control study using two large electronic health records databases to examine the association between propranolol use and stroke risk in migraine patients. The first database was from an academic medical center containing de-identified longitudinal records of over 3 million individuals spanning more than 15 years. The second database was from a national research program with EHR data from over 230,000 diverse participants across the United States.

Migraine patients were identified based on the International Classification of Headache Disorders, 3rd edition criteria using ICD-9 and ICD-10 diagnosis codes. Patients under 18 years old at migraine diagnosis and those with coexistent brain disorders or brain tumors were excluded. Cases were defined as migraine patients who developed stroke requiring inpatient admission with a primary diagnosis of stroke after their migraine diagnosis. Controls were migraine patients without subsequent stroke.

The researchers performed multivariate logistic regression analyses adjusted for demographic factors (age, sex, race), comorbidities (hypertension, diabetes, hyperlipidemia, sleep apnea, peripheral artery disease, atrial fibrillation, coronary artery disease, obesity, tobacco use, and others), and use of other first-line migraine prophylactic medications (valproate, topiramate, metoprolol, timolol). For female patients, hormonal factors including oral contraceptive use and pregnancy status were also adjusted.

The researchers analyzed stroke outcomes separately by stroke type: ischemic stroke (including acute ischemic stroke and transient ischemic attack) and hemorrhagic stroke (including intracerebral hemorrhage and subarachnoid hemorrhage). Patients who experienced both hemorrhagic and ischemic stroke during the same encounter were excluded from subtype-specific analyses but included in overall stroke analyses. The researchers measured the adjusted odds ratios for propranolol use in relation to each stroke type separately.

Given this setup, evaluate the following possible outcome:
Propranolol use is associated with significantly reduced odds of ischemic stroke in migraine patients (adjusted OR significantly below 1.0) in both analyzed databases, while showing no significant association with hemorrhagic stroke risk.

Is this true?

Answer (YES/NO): NO